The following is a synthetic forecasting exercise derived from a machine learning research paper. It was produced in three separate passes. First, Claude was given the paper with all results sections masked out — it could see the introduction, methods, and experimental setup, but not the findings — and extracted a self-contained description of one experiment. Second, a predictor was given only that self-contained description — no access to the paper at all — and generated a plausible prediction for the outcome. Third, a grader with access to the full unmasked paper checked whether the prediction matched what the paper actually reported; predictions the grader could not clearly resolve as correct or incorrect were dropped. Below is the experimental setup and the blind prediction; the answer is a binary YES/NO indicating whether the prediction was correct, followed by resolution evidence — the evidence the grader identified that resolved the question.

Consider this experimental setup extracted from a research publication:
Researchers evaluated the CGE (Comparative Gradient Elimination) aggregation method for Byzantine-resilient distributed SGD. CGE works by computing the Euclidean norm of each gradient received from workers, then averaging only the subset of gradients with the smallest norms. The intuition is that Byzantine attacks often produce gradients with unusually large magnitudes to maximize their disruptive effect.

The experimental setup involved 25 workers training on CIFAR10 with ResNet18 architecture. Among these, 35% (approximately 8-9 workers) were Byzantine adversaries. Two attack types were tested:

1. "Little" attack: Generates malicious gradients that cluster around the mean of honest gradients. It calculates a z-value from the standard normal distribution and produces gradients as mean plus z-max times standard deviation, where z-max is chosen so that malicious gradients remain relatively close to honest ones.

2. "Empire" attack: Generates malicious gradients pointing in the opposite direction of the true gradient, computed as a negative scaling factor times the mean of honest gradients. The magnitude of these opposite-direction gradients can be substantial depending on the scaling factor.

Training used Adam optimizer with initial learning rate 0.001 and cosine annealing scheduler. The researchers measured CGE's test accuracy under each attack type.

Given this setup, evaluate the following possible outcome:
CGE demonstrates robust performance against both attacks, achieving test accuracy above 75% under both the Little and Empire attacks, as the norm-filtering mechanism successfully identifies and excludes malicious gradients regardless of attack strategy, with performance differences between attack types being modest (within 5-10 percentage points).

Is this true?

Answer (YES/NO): NO